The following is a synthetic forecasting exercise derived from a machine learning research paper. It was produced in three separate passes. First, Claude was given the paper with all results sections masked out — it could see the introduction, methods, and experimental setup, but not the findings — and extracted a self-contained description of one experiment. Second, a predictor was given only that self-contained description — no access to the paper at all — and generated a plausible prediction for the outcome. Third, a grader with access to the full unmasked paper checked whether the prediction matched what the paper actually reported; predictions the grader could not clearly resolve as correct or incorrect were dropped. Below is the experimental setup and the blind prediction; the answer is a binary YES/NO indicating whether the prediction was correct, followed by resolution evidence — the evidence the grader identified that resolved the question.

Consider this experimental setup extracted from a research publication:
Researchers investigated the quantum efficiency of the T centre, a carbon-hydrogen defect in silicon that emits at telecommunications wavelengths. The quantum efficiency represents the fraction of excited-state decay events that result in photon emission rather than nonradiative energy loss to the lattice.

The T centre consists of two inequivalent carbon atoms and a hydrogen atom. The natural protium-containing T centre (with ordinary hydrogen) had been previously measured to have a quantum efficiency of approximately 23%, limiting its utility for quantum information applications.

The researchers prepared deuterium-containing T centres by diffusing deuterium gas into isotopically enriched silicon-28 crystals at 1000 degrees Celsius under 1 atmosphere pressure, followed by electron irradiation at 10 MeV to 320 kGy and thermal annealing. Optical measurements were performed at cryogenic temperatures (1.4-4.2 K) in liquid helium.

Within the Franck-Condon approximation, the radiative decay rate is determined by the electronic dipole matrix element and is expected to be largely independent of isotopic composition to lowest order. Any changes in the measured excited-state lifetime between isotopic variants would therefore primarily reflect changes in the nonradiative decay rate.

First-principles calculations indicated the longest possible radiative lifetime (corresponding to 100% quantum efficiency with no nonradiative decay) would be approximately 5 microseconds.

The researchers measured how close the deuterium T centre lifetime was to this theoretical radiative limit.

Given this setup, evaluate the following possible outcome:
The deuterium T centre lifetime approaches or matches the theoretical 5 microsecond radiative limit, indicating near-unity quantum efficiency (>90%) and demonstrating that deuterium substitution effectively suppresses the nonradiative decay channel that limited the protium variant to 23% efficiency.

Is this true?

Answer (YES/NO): YES